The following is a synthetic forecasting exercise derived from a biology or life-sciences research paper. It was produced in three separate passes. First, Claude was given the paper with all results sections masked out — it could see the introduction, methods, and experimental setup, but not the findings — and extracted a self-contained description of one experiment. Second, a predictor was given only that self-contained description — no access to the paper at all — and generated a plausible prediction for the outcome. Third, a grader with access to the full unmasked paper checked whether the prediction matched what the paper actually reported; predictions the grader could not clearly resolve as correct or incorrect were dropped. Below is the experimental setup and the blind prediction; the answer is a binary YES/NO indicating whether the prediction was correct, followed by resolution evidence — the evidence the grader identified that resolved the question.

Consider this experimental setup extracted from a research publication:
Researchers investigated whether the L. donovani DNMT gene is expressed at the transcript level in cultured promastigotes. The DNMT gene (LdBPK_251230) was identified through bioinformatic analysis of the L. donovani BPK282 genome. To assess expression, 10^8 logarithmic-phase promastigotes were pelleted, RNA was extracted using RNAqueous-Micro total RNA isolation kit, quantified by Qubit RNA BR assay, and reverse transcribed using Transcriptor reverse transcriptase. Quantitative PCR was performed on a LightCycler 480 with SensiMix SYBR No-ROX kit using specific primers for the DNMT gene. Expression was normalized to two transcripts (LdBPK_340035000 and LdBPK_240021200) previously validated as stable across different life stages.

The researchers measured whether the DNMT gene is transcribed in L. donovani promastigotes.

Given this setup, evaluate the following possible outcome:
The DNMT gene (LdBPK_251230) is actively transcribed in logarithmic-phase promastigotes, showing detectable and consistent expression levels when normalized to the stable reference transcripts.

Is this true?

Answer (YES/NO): YES